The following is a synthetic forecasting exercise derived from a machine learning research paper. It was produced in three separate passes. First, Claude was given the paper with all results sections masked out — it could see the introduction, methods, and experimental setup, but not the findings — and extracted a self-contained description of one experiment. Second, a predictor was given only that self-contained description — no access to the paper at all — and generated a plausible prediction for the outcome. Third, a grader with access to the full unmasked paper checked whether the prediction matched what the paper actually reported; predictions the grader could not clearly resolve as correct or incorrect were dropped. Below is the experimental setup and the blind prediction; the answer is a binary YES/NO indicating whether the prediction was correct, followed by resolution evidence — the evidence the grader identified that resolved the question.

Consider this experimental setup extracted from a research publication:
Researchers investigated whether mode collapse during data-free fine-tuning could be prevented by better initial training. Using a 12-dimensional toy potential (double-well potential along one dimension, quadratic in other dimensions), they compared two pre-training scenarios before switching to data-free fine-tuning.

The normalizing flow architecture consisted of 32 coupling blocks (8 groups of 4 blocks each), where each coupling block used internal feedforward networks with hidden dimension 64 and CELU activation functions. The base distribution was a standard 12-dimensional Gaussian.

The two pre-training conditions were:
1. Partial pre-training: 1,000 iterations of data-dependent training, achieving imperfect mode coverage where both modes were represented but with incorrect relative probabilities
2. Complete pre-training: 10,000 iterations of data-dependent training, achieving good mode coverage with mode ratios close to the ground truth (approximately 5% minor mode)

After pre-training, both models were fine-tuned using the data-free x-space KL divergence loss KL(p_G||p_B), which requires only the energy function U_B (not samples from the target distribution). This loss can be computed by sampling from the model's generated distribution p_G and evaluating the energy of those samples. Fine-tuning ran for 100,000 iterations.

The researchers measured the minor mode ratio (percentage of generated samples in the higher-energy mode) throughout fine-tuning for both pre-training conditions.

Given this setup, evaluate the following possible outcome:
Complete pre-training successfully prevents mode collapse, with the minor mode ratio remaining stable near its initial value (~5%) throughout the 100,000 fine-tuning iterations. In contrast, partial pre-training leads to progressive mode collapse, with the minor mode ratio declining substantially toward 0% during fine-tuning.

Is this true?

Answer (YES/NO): NO